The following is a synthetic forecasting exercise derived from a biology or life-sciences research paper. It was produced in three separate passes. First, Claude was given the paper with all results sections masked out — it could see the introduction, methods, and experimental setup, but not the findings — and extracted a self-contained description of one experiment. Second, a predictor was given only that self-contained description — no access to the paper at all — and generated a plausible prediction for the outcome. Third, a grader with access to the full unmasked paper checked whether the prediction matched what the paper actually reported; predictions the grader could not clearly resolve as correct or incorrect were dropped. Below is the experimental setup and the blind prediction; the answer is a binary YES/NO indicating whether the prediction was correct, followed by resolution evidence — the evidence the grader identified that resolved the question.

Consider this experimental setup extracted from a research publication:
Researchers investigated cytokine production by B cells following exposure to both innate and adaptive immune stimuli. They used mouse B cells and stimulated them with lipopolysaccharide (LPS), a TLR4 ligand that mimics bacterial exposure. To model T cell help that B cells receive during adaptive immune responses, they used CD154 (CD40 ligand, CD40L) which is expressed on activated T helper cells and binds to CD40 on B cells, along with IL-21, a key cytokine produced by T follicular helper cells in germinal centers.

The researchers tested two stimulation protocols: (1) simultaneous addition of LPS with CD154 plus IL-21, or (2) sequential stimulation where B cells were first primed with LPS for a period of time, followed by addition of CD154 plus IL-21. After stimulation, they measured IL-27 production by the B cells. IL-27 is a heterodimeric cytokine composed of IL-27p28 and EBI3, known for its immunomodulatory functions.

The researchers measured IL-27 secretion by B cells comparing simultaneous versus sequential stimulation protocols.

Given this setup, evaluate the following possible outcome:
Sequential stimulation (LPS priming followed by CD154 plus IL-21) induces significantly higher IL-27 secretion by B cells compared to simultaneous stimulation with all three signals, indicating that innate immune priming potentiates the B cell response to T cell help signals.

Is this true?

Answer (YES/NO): NO